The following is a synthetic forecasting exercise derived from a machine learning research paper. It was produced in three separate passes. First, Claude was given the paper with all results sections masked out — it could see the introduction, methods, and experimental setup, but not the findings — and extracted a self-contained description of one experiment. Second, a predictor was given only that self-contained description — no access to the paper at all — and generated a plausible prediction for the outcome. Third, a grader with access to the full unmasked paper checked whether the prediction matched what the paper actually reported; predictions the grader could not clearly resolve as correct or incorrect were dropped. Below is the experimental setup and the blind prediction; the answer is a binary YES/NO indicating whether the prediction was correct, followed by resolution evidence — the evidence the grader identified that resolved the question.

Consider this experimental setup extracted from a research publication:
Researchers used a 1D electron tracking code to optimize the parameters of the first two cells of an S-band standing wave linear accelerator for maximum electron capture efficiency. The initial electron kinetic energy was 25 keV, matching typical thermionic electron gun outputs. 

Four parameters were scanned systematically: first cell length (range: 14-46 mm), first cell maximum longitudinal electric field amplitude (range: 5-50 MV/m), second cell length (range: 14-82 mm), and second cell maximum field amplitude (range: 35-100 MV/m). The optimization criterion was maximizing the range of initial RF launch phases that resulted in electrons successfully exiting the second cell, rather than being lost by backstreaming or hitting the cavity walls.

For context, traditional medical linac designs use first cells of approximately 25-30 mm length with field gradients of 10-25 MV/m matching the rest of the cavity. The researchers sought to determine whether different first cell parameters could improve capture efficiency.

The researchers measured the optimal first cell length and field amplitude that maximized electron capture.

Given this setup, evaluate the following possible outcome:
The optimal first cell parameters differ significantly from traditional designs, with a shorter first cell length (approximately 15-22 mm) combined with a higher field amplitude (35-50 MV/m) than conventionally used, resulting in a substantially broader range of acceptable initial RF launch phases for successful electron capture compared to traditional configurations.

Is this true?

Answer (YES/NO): NO